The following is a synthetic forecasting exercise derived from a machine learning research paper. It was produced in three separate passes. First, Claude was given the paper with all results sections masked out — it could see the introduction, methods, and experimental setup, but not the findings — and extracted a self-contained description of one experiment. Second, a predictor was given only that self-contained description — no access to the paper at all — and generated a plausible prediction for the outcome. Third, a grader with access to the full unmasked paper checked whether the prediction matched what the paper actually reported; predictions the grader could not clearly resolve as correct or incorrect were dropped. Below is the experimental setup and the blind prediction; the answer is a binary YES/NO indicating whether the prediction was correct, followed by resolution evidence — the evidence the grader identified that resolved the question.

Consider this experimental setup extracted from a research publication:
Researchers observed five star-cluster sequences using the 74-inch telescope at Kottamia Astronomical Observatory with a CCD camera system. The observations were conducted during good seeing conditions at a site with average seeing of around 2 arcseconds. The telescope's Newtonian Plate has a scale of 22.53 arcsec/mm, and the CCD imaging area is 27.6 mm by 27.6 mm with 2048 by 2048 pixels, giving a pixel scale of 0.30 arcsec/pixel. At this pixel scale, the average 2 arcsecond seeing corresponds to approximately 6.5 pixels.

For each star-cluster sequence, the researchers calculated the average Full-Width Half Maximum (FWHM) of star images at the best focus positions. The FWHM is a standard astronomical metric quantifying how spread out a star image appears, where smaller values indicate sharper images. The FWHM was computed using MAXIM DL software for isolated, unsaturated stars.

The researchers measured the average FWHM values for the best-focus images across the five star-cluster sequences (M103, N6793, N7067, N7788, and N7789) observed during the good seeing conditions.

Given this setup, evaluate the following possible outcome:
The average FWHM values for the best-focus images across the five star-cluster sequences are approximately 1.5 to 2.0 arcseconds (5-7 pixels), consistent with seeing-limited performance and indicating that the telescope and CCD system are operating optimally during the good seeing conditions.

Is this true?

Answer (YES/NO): NO